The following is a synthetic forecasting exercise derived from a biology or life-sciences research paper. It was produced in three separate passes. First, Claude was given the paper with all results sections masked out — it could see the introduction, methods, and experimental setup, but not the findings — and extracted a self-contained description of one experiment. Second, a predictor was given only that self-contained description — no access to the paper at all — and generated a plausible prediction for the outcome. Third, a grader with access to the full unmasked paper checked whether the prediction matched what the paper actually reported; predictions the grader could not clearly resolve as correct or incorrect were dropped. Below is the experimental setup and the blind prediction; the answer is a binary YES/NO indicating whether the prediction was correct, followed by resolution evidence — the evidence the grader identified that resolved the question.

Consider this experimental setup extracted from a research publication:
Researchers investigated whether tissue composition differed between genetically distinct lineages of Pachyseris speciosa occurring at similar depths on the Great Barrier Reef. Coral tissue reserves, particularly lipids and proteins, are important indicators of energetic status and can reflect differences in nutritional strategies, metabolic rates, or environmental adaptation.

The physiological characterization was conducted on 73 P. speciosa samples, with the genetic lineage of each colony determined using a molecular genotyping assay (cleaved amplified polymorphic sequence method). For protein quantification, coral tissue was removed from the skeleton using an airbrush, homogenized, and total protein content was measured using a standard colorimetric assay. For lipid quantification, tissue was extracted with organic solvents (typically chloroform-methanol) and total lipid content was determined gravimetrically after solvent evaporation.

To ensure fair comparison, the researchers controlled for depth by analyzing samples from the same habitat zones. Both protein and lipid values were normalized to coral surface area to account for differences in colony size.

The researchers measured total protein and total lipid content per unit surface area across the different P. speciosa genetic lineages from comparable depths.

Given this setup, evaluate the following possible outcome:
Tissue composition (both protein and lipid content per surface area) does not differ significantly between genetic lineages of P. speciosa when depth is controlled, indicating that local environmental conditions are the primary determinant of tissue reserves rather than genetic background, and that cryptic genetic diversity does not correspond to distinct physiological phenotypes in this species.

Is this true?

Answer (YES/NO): NO